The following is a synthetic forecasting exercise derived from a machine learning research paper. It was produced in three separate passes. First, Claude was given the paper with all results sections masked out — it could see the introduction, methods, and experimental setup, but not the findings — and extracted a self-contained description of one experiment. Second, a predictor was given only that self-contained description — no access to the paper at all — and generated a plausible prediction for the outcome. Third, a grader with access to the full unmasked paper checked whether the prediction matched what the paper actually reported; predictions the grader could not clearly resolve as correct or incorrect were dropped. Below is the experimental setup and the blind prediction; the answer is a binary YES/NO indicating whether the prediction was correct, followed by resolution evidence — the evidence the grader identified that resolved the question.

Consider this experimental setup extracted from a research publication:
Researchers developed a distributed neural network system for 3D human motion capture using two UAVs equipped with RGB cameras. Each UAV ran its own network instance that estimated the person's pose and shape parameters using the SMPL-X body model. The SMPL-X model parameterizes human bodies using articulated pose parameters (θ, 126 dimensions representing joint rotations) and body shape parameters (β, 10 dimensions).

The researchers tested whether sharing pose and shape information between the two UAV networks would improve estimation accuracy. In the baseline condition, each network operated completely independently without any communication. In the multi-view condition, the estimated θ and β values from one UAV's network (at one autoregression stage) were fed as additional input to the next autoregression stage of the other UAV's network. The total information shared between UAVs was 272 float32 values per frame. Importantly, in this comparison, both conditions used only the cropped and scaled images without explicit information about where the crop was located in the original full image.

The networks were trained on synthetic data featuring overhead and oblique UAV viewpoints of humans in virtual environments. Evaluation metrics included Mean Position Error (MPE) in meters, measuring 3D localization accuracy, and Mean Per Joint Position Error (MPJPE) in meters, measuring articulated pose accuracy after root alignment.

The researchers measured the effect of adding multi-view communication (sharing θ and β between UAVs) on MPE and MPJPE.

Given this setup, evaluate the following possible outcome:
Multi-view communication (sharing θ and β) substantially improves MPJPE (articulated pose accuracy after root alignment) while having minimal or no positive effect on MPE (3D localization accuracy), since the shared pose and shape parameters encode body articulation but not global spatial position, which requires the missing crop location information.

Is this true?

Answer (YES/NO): NO